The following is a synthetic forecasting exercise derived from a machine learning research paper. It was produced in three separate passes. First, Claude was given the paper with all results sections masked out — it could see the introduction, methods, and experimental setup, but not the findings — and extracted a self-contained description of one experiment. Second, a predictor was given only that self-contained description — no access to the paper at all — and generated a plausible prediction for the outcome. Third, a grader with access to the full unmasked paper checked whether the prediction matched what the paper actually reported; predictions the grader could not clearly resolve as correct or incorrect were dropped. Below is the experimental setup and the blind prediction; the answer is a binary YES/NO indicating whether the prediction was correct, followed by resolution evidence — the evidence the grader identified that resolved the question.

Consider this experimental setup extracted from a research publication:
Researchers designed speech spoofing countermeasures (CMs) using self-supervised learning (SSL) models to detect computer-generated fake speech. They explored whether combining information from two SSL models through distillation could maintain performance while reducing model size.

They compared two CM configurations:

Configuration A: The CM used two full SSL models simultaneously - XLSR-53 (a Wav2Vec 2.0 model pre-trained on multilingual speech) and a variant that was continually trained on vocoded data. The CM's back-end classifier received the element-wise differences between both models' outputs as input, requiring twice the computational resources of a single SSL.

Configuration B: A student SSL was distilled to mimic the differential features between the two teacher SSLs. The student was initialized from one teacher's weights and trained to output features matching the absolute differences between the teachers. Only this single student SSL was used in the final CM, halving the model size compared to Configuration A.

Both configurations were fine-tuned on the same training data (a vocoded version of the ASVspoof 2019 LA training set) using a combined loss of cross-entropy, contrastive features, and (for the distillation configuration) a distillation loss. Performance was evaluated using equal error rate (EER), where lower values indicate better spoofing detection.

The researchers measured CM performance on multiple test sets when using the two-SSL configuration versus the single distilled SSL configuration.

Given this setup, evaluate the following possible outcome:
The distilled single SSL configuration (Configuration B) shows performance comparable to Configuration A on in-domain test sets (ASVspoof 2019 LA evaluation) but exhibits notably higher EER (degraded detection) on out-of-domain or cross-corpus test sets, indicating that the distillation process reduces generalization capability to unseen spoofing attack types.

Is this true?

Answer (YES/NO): NO